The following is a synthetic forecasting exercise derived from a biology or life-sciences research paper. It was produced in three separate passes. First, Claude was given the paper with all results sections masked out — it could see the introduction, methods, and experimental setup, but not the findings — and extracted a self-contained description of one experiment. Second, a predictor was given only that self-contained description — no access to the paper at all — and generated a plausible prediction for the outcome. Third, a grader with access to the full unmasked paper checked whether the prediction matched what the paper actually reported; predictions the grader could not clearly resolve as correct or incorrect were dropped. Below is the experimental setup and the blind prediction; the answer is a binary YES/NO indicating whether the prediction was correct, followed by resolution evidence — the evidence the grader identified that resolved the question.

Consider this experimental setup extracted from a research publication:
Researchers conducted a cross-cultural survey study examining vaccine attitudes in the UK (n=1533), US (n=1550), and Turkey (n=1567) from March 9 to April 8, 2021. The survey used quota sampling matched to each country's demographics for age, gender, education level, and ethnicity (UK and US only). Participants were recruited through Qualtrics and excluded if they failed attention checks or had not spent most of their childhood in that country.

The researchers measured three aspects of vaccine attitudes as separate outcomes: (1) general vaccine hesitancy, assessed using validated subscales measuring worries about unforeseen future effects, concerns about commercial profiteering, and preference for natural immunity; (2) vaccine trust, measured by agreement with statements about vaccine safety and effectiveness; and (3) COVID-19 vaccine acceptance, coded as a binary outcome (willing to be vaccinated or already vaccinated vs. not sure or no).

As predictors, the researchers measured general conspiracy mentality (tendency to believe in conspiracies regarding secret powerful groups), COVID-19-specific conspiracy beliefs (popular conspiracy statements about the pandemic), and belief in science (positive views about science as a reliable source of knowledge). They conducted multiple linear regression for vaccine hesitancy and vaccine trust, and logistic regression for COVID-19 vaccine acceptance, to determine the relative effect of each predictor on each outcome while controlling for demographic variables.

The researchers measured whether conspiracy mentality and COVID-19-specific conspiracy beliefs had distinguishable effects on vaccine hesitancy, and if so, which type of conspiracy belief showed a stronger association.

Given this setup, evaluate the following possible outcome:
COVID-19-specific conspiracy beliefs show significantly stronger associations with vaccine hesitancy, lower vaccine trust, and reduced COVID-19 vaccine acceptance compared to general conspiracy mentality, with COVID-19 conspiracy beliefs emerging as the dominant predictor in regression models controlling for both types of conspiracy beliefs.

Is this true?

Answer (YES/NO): NO